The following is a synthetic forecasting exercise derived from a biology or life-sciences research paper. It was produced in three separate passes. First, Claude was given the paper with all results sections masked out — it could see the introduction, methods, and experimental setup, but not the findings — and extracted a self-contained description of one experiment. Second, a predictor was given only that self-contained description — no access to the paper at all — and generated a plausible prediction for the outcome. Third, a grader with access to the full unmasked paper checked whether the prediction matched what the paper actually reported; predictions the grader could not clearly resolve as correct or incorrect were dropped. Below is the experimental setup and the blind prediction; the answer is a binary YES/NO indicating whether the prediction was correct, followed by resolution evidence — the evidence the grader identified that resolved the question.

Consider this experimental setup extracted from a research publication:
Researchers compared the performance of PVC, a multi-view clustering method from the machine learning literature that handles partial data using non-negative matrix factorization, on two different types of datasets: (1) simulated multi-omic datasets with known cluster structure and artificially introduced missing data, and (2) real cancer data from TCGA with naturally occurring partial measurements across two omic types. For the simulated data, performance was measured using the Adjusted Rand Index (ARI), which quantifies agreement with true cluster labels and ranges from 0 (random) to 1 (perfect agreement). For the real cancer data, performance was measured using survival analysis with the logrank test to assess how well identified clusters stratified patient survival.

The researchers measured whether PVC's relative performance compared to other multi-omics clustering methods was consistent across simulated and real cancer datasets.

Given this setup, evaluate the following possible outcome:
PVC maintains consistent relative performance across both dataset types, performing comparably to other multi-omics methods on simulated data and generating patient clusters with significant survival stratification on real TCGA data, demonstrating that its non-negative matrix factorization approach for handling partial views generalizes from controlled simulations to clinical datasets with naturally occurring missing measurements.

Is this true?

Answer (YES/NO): NO